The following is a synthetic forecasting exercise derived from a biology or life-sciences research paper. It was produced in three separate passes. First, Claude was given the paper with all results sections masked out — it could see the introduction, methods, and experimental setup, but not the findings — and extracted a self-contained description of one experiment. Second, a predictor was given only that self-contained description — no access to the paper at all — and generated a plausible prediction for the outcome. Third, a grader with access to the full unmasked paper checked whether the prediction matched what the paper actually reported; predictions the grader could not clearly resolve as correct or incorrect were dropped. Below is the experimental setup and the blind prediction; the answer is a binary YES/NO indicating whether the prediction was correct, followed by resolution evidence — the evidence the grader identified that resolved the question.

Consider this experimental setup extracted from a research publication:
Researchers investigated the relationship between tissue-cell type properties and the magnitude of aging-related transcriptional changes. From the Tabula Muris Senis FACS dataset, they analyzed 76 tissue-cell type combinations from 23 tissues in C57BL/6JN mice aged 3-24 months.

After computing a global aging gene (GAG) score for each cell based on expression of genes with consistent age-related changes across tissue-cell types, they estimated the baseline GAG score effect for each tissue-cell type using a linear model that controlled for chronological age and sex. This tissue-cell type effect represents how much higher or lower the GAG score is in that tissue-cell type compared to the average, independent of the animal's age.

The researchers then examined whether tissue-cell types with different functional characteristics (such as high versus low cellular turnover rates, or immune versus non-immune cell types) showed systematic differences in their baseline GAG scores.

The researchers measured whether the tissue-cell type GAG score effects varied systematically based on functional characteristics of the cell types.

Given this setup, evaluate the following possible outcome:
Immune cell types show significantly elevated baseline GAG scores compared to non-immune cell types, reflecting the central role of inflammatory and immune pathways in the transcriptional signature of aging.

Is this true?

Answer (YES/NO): YES